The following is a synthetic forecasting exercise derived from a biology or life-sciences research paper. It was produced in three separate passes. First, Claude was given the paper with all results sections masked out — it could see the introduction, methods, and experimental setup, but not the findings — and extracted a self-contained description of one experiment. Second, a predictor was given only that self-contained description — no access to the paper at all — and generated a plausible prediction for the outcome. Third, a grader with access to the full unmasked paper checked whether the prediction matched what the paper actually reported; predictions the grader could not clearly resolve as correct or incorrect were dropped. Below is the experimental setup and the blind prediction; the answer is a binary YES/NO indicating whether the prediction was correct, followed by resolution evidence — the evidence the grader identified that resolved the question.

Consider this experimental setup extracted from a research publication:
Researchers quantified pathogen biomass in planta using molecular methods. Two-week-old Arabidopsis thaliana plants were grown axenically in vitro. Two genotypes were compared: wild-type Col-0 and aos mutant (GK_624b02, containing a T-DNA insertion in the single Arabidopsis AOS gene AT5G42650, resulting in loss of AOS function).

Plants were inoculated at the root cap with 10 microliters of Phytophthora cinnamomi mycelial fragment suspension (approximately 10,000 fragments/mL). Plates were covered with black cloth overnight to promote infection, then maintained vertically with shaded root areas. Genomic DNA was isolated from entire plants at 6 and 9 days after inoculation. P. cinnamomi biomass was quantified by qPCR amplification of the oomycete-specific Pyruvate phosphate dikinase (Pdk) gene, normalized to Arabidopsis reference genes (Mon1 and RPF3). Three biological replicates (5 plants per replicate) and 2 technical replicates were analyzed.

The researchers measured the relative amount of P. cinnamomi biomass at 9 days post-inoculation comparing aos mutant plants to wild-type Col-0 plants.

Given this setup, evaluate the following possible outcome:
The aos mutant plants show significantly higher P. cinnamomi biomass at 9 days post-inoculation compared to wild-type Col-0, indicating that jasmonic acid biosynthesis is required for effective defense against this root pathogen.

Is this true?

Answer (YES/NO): NO